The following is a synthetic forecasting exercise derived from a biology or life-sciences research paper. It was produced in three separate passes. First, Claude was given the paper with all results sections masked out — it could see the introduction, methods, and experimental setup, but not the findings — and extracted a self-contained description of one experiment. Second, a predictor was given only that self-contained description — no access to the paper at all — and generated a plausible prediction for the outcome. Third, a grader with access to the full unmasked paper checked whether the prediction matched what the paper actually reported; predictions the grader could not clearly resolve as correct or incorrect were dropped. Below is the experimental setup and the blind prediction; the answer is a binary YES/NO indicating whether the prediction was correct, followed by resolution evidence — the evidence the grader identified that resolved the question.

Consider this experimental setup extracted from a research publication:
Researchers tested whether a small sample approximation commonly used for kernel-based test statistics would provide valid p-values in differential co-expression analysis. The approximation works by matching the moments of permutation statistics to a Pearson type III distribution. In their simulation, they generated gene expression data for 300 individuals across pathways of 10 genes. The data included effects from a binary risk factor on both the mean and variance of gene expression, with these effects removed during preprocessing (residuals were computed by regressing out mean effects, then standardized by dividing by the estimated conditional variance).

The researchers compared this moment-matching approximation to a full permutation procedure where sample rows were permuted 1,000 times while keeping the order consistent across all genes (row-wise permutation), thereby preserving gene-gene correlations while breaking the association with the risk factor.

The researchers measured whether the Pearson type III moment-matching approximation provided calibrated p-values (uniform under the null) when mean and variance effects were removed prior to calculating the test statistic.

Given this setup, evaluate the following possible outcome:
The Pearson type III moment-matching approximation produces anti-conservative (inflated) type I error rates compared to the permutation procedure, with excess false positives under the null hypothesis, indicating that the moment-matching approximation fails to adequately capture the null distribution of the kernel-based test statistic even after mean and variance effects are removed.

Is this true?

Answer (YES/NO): NO